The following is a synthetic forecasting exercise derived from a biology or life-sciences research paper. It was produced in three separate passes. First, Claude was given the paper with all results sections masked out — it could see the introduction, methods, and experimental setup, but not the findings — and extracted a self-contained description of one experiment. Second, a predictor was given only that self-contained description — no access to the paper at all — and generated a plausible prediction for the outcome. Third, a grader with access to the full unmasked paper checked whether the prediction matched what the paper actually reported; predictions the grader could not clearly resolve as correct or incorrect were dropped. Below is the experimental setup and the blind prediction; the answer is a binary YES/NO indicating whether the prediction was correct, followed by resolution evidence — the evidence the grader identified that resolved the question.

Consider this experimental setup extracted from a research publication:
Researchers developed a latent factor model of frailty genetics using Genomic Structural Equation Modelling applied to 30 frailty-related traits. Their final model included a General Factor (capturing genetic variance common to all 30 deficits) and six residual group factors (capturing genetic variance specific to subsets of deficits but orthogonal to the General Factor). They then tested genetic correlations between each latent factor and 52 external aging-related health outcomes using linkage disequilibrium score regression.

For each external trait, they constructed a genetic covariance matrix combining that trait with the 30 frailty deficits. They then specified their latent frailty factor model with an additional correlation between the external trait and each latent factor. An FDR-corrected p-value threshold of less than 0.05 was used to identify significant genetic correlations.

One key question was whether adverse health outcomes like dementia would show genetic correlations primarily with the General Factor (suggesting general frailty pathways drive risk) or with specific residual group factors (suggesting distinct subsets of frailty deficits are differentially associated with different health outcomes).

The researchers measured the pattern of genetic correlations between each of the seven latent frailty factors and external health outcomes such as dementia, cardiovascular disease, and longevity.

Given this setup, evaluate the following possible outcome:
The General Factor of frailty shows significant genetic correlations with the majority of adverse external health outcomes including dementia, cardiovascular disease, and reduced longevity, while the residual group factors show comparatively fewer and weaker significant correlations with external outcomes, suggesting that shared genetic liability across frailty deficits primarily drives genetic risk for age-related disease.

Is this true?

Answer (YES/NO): NO